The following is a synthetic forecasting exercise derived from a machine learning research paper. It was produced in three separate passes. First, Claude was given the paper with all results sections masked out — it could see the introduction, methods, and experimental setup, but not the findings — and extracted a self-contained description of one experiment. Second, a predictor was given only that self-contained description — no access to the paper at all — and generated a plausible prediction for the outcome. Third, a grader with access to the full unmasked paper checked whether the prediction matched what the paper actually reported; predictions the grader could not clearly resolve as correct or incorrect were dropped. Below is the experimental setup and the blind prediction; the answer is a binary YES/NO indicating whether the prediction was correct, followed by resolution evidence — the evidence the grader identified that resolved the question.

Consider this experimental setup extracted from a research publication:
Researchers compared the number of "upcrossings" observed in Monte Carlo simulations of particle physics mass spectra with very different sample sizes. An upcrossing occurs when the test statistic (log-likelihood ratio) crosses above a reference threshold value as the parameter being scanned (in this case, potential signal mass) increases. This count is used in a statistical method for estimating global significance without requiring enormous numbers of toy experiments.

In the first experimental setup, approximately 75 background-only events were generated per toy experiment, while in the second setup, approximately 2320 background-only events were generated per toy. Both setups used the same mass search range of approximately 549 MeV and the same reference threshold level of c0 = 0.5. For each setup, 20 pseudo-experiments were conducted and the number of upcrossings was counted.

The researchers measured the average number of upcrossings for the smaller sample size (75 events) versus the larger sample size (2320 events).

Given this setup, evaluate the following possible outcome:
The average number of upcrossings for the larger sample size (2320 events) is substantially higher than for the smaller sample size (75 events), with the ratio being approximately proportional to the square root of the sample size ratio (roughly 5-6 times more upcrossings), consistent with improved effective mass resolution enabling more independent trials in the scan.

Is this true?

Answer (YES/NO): NO